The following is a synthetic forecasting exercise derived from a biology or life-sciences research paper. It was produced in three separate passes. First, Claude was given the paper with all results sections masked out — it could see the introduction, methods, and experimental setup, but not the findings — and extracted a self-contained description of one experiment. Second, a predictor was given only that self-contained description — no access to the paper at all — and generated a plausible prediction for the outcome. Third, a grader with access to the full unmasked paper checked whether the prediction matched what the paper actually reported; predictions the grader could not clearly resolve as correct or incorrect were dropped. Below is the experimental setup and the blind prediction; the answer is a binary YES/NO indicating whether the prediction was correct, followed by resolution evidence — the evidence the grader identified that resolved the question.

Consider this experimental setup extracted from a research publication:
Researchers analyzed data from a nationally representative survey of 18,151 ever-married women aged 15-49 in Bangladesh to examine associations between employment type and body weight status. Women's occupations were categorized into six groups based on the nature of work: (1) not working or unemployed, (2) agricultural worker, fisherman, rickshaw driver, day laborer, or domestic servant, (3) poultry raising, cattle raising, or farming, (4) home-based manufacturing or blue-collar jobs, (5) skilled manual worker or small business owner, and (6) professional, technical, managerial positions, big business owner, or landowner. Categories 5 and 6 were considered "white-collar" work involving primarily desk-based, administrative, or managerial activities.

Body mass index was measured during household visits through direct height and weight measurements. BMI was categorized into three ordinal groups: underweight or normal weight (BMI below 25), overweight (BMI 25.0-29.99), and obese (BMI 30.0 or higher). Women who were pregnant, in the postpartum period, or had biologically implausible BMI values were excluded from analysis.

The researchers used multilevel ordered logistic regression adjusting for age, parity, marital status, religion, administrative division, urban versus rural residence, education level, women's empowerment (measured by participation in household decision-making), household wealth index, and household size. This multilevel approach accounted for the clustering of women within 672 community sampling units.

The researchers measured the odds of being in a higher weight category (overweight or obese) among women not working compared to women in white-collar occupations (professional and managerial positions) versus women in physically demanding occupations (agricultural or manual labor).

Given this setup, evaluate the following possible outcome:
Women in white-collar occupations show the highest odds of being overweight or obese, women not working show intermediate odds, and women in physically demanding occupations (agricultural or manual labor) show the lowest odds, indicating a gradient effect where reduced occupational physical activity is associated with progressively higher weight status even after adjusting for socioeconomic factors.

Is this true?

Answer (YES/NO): NO